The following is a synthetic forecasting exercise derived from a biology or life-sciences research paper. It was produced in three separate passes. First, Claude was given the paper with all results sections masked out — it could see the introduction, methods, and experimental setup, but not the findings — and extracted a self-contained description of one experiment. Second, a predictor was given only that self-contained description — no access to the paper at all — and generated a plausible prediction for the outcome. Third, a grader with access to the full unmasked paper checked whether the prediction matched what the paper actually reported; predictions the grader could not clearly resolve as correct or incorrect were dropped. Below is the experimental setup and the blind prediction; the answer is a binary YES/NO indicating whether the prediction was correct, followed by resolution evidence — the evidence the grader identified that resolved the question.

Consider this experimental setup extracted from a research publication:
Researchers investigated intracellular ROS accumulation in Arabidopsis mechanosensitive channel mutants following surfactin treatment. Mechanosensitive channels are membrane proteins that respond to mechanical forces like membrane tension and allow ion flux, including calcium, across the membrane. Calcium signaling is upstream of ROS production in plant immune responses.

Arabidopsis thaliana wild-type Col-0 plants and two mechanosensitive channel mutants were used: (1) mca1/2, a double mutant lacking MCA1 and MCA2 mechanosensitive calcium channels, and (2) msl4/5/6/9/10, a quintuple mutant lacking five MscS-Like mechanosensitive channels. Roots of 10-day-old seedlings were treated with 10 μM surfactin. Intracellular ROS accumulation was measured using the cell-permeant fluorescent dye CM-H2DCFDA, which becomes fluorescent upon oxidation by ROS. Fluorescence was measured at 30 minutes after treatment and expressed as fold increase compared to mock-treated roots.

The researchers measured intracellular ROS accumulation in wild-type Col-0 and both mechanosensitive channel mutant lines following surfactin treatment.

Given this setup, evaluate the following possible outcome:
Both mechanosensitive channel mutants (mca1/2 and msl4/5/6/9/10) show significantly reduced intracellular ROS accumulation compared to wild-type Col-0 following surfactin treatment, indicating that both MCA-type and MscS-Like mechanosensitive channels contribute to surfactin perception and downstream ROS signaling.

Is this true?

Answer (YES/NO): YES